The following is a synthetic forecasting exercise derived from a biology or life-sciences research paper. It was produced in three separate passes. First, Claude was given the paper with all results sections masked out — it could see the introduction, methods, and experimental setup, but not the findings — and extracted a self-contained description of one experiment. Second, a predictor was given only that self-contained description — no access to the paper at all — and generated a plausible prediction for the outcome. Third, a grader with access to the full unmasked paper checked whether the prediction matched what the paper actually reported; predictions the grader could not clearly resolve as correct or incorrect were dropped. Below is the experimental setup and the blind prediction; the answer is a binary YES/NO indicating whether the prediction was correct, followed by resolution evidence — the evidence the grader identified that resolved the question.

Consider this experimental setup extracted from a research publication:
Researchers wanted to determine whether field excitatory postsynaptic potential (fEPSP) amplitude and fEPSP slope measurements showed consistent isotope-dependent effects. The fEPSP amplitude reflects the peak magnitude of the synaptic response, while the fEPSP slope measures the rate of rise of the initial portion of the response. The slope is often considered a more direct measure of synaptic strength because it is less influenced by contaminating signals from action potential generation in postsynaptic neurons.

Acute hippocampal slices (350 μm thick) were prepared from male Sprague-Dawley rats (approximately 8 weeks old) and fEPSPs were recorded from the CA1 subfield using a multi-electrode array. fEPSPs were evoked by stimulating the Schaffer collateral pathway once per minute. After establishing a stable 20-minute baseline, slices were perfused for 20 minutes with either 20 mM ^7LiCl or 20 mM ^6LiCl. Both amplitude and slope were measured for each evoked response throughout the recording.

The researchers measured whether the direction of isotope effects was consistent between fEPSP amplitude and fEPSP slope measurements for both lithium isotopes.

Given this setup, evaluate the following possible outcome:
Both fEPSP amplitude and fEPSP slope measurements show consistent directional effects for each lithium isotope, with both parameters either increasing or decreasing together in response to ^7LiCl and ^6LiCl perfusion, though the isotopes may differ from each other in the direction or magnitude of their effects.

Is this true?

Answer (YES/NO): YES